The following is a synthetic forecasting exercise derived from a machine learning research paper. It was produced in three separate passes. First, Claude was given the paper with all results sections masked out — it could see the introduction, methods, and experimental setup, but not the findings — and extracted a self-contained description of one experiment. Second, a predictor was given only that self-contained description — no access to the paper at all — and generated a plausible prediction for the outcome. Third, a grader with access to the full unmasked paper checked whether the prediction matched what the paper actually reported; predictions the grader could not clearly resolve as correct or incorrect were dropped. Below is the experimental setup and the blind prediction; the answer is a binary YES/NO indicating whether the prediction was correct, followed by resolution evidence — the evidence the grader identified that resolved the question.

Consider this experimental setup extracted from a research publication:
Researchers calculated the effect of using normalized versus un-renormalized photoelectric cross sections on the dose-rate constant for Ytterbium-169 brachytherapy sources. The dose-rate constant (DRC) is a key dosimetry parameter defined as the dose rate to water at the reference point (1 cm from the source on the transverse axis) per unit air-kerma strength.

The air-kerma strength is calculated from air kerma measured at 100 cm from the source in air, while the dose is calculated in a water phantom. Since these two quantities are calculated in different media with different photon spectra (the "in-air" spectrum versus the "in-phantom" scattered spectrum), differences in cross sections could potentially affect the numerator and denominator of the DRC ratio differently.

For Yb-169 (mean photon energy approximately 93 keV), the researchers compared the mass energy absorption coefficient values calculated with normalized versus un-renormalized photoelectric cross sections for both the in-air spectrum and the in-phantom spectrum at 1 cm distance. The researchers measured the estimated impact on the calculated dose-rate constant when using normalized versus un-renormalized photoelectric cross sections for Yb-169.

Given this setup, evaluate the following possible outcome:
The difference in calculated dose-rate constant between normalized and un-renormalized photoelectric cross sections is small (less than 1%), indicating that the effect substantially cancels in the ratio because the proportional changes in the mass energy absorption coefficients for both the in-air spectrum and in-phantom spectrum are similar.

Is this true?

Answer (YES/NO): YES